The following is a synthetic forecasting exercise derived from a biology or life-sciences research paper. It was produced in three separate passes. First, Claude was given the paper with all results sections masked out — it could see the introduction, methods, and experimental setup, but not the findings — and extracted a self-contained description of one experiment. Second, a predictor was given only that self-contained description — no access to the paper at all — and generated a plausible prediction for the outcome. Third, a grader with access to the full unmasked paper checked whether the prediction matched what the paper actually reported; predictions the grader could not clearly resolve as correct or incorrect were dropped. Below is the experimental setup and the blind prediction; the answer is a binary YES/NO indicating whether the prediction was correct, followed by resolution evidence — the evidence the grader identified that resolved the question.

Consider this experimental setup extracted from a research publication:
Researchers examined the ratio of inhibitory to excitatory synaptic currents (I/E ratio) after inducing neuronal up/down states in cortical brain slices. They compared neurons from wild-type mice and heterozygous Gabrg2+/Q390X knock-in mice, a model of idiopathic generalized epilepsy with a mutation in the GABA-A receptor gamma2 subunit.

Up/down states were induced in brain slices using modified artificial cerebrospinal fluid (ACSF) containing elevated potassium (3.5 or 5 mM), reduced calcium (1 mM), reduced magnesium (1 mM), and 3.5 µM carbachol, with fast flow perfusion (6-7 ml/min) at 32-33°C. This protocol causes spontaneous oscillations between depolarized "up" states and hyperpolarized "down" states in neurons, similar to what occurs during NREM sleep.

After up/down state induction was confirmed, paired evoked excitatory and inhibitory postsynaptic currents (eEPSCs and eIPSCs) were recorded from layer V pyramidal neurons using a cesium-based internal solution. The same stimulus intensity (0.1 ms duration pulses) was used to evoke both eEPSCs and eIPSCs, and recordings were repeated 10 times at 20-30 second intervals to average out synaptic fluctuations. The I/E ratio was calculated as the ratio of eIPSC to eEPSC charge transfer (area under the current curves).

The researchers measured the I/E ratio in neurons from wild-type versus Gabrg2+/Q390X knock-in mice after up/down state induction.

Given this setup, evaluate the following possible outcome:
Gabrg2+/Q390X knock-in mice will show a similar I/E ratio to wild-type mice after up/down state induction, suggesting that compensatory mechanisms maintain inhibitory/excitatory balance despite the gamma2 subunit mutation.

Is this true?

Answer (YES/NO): NO